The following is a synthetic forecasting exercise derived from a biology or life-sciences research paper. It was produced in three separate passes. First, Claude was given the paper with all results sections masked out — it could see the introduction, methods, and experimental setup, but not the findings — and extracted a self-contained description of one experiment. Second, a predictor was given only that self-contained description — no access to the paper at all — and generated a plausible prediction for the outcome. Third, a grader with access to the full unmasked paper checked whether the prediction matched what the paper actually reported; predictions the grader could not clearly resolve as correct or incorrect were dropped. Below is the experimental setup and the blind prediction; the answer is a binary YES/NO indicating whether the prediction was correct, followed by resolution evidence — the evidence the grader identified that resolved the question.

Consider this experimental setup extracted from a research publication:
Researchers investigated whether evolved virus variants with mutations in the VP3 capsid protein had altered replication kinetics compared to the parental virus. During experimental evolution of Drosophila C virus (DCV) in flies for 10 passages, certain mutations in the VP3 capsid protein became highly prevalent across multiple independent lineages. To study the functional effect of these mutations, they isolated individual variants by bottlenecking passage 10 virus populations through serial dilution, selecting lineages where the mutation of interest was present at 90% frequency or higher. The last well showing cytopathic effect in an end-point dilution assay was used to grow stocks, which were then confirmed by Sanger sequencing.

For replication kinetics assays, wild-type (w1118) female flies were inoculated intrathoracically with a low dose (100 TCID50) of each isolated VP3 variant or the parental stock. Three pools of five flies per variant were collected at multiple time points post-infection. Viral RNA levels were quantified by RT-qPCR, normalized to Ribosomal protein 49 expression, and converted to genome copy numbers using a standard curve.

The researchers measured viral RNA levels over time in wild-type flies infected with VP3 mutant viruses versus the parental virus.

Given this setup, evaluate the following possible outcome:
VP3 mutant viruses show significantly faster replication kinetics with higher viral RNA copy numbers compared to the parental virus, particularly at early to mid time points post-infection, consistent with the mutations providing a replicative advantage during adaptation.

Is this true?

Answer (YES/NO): YES